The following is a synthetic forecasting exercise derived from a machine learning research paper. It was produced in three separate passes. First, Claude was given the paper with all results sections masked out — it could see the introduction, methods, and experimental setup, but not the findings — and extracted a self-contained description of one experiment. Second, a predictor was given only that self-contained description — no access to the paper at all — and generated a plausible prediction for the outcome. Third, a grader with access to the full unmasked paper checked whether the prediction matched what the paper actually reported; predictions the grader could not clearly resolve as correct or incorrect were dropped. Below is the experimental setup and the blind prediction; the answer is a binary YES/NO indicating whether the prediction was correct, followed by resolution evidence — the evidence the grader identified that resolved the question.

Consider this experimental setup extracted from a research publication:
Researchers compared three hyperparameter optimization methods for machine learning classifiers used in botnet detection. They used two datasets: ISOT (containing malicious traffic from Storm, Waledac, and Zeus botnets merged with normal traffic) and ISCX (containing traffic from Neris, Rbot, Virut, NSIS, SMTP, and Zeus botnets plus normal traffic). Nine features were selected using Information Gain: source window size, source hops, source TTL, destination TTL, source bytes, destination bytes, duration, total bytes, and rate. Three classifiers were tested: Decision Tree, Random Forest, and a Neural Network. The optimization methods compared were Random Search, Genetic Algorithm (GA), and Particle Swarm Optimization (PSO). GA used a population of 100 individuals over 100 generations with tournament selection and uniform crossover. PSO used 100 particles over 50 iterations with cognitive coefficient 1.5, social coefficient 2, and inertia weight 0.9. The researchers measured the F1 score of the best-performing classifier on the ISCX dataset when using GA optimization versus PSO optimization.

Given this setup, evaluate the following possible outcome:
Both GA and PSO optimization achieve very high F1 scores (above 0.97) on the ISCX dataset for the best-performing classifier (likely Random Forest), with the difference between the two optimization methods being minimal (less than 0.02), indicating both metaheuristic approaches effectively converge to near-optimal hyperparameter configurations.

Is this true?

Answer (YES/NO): NO